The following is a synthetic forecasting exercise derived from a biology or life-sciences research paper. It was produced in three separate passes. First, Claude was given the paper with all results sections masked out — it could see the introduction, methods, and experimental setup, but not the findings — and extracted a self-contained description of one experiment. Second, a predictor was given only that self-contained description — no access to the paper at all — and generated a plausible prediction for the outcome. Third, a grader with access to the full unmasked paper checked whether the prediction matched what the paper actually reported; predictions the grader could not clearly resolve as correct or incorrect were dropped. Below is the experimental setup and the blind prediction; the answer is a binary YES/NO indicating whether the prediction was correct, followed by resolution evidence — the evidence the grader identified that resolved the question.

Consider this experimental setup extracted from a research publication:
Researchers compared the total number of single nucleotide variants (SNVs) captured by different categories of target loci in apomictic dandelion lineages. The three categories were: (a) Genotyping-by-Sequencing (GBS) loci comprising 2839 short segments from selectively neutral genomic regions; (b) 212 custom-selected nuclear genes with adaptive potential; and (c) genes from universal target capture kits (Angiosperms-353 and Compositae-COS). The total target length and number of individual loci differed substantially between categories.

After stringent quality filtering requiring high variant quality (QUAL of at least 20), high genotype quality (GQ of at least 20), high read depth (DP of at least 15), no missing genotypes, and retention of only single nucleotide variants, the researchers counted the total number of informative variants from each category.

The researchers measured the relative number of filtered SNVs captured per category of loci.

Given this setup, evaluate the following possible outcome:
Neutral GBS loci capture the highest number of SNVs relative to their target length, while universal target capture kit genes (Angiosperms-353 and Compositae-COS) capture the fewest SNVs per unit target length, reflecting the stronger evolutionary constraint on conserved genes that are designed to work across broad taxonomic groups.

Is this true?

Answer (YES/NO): NO